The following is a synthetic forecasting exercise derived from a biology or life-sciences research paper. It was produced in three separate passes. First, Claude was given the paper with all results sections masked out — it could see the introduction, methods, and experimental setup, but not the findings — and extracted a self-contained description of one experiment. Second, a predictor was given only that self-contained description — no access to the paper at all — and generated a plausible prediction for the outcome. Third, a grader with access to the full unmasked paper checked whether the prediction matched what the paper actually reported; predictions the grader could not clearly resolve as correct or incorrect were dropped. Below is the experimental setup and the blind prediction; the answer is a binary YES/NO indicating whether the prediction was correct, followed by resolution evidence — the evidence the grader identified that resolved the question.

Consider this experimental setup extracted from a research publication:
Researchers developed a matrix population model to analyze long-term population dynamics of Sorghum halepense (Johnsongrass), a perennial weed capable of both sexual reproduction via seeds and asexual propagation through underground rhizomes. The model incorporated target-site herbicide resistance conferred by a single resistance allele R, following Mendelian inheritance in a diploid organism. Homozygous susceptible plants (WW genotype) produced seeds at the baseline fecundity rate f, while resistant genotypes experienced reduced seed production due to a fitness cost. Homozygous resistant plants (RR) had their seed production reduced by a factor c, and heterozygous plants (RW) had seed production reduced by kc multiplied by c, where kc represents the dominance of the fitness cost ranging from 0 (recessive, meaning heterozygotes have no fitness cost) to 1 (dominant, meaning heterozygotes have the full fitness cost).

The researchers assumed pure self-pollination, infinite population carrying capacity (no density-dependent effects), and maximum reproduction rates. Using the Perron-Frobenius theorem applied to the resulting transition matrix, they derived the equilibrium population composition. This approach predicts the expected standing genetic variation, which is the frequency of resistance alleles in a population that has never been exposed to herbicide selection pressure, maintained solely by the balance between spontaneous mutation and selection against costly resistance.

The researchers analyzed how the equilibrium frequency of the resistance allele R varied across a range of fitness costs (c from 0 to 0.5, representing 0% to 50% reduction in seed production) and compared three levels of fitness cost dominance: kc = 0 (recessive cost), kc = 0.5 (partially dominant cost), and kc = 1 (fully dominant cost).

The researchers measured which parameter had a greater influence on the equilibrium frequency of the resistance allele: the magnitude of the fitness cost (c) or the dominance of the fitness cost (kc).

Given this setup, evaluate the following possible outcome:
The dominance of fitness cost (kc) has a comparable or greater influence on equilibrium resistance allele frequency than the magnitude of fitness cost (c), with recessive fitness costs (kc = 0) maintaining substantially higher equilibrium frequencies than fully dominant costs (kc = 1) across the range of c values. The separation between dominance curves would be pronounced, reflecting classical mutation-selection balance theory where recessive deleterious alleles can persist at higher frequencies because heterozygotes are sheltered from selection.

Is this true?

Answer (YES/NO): NO